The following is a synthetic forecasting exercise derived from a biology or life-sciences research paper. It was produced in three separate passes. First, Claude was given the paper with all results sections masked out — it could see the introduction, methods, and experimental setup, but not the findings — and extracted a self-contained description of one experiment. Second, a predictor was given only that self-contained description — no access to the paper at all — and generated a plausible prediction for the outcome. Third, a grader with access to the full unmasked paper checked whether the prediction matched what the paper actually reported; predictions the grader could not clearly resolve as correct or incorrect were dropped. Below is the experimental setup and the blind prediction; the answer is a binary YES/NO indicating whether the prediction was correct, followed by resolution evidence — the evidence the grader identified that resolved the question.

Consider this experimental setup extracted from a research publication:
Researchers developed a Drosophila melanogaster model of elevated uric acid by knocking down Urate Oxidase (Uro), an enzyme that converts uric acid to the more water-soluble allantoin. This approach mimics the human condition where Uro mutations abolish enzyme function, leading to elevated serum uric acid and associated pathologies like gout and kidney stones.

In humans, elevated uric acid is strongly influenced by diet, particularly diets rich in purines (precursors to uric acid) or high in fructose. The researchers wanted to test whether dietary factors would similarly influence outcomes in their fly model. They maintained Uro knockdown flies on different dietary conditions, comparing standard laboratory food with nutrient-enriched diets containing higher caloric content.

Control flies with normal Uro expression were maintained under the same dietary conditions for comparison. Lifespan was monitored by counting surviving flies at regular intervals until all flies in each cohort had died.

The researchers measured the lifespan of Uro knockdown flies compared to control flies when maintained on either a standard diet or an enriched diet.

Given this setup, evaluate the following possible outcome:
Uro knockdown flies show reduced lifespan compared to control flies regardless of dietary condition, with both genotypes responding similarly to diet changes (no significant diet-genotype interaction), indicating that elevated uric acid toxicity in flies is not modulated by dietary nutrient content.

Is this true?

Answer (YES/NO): NO